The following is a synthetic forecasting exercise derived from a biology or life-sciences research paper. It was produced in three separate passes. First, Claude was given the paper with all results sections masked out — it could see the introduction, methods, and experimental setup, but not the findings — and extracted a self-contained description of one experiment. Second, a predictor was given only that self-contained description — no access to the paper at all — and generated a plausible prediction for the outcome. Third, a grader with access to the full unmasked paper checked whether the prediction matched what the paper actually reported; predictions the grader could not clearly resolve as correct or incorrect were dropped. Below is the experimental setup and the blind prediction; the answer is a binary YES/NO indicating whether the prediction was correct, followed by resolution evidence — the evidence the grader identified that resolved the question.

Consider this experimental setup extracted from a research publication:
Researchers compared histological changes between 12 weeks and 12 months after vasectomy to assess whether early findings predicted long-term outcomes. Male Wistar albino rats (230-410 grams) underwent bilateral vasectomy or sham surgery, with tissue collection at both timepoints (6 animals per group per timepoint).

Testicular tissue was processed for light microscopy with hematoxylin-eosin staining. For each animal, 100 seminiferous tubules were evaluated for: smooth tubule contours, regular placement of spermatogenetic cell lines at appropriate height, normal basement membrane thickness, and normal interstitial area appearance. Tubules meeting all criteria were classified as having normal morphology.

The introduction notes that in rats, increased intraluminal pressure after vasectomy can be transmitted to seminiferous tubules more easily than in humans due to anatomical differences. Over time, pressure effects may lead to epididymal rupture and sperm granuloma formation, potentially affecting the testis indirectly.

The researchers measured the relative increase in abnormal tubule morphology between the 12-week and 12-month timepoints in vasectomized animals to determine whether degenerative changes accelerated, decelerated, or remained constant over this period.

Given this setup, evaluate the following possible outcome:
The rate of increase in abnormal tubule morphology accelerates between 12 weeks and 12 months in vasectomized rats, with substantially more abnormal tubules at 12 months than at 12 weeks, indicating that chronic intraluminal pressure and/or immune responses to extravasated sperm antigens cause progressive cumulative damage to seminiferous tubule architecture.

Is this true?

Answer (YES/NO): NO